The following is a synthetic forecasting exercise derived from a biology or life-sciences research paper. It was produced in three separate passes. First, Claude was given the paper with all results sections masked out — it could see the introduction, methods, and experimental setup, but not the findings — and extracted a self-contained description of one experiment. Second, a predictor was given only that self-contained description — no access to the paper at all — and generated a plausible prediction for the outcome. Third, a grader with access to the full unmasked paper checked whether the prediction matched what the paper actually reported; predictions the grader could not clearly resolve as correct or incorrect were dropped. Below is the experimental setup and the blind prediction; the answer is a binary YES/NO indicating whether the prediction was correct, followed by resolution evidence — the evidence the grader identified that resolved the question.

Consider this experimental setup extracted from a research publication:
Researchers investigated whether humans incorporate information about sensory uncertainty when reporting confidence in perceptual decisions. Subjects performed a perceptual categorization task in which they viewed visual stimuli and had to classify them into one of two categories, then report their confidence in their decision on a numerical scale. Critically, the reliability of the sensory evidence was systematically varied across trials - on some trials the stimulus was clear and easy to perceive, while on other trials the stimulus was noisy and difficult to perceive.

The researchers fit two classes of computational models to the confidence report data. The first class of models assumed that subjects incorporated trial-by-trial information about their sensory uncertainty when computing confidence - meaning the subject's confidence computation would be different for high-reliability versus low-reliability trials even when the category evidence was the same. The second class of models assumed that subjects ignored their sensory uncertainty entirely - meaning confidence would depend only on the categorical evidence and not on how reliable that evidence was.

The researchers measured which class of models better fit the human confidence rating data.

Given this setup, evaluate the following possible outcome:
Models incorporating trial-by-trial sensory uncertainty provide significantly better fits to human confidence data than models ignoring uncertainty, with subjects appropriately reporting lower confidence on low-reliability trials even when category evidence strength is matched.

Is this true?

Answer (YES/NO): YES